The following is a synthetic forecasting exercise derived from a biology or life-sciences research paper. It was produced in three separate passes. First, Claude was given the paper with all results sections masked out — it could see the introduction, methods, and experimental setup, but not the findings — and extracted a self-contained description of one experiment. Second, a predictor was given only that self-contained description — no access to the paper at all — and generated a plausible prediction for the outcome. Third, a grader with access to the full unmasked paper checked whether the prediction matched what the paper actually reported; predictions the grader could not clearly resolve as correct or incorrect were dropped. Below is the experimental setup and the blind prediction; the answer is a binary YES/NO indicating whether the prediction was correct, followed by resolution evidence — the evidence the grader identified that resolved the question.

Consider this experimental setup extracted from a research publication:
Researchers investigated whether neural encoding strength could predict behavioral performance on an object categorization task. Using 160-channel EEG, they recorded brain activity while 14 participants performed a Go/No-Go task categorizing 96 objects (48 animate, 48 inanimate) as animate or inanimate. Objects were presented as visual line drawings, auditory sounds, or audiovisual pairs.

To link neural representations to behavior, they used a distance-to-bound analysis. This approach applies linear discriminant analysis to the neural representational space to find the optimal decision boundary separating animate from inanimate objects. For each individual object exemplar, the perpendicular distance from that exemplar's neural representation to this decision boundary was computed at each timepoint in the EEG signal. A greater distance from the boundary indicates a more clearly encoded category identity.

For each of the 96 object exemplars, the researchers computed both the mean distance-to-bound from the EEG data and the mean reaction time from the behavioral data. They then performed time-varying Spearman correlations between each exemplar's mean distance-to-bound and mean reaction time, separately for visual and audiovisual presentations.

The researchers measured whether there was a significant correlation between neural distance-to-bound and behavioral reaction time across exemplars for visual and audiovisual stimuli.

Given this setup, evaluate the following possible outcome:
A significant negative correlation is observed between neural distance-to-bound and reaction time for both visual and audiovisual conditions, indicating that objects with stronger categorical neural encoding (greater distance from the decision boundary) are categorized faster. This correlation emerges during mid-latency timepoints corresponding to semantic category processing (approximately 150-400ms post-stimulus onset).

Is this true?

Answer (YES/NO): NO